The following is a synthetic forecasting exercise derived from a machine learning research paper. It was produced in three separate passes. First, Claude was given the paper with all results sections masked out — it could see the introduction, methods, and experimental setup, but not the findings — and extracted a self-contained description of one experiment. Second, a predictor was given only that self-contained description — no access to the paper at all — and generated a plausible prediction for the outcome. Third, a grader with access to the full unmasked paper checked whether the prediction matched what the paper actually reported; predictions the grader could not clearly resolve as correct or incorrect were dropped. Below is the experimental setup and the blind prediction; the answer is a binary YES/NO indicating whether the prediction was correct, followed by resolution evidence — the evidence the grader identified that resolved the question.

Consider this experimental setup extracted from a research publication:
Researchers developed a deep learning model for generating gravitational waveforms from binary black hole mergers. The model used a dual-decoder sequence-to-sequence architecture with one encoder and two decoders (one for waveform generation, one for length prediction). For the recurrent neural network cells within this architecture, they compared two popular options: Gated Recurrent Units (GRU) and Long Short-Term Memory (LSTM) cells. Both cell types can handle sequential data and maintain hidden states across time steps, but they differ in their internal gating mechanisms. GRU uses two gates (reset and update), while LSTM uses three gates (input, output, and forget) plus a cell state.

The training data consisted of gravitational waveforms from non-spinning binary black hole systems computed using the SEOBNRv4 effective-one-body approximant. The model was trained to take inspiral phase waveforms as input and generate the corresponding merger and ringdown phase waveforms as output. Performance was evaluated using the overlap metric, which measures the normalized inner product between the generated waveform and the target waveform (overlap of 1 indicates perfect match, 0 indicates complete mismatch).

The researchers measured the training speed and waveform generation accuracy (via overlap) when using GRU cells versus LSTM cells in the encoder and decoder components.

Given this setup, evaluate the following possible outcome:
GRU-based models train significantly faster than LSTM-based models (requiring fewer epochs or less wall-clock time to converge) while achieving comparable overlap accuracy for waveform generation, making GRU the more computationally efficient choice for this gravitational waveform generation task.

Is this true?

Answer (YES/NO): NO